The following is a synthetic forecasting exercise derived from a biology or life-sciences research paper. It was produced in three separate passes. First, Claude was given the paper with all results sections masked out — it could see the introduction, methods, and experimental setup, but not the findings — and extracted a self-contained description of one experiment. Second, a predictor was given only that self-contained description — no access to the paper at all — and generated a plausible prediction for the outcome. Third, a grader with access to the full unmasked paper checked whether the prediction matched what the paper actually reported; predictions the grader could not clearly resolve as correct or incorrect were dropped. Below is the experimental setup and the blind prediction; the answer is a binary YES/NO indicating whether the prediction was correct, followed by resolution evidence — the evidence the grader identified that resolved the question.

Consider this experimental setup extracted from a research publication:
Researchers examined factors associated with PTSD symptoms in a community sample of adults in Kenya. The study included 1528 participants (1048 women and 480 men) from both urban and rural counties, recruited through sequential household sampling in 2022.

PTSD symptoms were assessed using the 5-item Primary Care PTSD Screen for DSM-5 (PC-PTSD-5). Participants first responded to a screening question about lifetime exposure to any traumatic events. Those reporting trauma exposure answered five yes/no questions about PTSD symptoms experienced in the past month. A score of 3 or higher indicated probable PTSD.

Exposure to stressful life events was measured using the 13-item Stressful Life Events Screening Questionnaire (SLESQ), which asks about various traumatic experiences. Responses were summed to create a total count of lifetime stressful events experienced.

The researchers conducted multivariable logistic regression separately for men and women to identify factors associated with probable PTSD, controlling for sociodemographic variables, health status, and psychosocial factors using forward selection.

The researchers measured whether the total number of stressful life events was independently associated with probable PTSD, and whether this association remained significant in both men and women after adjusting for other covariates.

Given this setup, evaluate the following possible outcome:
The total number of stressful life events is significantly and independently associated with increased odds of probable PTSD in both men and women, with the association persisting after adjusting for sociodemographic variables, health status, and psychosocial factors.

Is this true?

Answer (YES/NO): YES